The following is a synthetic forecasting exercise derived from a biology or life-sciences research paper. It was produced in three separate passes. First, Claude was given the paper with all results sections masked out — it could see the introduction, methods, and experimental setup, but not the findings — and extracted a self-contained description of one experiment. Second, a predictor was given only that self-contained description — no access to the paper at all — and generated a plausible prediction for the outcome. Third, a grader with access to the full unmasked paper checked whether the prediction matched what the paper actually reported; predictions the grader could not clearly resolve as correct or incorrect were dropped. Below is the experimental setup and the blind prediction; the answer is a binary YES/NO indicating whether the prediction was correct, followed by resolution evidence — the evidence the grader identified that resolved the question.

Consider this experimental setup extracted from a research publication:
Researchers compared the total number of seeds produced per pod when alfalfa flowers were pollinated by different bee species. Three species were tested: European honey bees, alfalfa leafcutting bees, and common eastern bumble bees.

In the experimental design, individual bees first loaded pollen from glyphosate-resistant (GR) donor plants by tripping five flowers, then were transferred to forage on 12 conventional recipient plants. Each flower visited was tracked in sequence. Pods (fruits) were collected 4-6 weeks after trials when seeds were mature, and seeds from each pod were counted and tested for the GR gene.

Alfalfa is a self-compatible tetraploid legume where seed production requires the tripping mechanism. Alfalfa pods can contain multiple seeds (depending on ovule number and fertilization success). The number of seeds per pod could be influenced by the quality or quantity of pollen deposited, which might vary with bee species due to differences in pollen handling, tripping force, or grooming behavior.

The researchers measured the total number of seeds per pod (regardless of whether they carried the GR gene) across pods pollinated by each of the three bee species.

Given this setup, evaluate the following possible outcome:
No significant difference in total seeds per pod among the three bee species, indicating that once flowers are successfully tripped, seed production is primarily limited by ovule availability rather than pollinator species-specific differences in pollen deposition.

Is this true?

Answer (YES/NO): NO